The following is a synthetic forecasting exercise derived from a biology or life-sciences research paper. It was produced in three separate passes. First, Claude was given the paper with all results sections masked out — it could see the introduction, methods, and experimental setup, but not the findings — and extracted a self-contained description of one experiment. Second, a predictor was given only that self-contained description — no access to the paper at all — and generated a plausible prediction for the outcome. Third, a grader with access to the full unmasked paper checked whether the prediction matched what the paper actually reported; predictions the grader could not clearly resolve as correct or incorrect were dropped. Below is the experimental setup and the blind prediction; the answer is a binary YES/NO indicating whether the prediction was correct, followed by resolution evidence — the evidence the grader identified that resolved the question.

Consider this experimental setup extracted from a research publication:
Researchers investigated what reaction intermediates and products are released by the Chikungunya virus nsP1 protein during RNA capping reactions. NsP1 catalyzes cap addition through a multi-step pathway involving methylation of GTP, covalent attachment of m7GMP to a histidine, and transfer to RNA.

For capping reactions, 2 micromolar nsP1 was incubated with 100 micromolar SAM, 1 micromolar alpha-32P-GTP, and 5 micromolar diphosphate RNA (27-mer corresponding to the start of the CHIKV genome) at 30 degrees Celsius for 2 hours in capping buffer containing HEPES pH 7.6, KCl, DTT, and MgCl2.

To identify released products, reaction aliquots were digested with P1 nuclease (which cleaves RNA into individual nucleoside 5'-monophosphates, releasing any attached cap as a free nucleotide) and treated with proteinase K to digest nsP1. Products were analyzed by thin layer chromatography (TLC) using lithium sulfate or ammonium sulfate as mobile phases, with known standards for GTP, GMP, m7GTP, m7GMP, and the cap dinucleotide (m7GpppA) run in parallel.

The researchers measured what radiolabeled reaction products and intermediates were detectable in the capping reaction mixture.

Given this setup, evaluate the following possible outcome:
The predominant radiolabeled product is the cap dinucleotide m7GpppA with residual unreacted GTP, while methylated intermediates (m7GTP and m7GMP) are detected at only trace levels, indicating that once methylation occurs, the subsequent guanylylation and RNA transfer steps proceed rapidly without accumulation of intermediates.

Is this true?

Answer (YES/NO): NO